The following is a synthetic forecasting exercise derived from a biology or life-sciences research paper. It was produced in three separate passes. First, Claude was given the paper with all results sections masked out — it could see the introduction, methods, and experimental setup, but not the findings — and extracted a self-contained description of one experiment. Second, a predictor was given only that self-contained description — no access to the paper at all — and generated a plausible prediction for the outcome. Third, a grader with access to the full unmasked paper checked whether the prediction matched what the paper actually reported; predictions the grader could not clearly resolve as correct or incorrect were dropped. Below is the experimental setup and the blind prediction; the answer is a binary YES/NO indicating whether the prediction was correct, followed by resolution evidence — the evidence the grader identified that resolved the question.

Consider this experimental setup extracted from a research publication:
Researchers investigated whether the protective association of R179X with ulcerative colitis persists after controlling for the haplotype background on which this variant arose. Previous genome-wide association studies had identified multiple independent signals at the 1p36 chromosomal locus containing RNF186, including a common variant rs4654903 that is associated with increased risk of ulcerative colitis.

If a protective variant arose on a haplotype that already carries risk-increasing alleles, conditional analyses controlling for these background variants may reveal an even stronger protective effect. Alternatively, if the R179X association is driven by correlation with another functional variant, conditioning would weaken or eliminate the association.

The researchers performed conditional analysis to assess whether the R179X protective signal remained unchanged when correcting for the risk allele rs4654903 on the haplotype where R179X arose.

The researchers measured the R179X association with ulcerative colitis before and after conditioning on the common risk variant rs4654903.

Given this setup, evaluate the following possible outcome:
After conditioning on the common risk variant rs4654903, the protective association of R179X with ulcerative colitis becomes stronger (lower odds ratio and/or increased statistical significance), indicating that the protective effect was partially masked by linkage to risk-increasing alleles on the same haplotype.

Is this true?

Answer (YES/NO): NO